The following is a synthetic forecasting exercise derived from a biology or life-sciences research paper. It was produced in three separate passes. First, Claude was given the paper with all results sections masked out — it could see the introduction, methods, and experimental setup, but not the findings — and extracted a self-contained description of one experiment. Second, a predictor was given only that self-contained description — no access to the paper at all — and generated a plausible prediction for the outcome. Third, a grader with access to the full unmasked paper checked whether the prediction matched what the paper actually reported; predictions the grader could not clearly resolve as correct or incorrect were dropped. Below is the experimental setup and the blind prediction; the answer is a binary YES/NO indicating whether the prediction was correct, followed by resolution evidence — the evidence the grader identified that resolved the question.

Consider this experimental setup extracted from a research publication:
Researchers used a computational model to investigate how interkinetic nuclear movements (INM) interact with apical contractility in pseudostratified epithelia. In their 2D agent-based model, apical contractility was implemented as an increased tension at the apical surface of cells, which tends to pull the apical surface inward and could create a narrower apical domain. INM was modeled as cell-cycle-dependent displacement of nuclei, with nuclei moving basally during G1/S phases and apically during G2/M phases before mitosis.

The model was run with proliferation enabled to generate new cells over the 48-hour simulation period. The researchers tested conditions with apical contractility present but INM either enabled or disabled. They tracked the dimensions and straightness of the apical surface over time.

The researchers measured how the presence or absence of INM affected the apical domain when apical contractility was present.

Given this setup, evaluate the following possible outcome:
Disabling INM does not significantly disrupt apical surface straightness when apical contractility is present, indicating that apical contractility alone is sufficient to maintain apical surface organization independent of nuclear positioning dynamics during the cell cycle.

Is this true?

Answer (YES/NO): NO